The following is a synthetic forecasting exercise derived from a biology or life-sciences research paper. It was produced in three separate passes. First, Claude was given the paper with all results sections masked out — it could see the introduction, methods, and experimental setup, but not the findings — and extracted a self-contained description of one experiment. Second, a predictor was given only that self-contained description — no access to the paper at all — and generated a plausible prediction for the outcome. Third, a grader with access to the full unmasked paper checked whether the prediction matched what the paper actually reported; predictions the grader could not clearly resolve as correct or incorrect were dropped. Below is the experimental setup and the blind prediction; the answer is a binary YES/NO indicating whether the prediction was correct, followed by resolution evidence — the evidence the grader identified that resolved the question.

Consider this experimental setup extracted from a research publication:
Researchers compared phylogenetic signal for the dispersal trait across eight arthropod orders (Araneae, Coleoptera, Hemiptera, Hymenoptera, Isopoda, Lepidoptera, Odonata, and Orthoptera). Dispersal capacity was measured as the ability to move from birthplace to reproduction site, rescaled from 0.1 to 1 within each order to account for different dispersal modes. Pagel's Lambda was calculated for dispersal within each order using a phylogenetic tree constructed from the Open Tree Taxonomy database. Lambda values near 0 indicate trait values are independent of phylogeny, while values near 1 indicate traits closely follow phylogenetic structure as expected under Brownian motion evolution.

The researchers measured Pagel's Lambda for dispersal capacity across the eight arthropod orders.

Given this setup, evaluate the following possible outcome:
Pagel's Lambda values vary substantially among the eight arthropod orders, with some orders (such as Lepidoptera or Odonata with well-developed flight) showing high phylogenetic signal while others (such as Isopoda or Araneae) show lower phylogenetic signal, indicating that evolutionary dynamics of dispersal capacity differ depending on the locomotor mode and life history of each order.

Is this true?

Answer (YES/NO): YES